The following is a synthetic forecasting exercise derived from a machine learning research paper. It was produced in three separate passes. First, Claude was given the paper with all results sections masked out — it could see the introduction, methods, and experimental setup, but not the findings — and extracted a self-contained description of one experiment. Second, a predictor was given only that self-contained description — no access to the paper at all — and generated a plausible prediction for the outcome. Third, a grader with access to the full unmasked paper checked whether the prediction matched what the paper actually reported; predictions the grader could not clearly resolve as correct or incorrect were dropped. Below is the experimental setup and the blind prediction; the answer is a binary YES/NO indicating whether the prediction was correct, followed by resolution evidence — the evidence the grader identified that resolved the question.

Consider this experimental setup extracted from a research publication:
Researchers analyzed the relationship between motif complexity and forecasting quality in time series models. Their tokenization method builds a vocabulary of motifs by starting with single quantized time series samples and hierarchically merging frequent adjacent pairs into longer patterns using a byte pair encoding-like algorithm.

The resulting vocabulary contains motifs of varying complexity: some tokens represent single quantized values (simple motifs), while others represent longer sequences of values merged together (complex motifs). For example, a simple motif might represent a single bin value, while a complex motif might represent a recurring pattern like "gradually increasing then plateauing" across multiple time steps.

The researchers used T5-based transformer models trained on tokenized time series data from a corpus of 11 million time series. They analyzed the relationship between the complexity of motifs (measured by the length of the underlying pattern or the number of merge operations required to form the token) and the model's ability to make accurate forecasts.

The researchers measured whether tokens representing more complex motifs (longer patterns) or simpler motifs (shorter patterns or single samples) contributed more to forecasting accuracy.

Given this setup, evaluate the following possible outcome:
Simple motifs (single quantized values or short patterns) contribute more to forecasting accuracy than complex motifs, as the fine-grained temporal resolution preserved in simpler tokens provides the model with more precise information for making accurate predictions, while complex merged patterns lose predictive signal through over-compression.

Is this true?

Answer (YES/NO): NO